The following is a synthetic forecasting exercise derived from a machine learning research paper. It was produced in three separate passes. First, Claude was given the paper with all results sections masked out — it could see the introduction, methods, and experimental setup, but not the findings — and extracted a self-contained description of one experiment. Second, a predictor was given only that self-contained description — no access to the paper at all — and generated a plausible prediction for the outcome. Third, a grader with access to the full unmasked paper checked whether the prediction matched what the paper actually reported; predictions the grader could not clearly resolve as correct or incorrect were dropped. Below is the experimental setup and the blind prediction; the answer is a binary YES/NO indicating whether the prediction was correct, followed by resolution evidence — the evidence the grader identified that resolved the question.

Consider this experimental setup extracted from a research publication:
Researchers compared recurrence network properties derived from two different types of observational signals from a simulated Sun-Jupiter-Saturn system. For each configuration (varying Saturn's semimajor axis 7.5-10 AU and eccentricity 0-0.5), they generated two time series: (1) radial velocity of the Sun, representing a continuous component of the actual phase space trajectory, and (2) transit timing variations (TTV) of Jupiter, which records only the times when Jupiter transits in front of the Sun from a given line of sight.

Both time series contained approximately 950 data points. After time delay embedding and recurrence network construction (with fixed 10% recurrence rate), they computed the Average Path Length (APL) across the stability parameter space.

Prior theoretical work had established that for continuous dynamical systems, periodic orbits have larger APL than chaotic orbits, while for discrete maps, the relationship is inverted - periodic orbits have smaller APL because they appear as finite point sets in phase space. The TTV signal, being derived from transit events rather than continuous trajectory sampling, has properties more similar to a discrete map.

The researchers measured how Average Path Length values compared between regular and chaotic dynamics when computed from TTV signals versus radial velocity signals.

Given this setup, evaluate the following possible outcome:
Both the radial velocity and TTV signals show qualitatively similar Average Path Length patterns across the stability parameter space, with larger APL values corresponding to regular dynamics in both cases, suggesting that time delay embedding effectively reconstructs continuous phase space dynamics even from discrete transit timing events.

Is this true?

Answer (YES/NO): NO